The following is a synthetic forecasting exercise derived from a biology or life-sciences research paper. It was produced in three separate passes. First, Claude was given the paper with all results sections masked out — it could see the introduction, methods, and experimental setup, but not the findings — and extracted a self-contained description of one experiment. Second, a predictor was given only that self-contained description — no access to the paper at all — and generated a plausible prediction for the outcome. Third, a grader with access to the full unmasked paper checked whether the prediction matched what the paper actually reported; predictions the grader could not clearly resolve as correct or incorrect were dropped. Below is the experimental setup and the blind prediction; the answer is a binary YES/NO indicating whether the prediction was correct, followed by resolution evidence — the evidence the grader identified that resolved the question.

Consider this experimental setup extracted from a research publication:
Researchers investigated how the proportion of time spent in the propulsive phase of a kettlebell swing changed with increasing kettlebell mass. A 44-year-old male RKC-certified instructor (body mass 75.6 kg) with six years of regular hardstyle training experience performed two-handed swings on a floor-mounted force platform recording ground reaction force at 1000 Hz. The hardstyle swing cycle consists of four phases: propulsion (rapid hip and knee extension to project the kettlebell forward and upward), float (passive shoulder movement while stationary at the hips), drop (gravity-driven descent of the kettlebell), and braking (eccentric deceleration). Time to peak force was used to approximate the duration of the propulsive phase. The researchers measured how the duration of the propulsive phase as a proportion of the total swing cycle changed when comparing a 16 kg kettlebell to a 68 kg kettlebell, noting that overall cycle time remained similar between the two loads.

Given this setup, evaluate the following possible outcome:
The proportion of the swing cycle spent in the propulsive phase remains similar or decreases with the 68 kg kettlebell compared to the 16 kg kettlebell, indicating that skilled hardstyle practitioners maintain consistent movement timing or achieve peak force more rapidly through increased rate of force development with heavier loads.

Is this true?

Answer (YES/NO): NO